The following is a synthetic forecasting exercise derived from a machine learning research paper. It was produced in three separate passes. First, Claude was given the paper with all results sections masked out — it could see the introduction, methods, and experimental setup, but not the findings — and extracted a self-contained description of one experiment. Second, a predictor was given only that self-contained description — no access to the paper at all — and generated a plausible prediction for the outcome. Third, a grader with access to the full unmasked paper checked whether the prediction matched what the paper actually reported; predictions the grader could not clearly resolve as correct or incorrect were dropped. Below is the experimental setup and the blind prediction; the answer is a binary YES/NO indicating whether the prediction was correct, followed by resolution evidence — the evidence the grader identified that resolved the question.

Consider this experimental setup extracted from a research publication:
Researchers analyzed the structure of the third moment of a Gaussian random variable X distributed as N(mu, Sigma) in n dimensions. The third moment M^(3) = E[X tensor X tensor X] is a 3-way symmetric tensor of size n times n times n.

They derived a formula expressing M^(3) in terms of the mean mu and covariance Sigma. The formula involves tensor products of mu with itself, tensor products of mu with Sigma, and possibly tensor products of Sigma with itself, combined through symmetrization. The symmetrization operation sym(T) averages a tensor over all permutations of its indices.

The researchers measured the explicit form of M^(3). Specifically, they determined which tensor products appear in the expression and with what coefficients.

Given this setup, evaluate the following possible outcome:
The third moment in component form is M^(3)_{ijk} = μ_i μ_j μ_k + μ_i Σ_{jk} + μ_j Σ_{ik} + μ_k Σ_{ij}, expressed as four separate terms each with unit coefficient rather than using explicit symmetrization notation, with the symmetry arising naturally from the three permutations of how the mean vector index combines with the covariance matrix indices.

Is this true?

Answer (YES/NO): NO